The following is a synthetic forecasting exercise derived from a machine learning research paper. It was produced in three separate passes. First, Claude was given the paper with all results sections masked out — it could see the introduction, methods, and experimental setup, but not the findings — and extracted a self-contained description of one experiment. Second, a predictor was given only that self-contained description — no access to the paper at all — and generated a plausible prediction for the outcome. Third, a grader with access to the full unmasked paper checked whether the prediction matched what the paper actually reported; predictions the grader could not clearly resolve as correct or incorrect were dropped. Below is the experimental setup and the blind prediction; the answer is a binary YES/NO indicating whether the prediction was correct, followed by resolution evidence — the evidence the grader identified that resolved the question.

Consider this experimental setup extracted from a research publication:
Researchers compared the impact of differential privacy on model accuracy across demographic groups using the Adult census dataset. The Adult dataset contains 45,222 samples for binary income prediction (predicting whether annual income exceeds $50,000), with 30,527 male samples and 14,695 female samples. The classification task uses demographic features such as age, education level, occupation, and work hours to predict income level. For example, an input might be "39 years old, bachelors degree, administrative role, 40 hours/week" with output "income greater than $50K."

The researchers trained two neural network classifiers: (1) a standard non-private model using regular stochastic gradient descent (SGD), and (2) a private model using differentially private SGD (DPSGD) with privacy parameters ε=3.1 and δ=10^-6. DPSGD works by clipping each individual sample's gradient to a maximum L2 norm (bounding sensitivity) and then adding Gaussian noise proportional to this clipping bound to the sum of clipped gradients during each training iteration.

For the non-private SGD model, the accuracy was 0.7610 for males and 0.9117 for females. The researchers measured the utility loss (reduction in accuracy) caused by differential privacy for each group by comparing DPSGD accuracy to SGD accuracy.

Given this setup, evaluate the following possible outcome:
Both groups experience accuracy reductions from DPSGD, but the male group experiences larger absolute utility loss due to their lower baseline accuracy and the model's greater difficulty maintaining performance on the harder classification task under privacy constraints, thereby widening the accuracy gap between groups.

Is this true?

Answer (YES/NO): NO